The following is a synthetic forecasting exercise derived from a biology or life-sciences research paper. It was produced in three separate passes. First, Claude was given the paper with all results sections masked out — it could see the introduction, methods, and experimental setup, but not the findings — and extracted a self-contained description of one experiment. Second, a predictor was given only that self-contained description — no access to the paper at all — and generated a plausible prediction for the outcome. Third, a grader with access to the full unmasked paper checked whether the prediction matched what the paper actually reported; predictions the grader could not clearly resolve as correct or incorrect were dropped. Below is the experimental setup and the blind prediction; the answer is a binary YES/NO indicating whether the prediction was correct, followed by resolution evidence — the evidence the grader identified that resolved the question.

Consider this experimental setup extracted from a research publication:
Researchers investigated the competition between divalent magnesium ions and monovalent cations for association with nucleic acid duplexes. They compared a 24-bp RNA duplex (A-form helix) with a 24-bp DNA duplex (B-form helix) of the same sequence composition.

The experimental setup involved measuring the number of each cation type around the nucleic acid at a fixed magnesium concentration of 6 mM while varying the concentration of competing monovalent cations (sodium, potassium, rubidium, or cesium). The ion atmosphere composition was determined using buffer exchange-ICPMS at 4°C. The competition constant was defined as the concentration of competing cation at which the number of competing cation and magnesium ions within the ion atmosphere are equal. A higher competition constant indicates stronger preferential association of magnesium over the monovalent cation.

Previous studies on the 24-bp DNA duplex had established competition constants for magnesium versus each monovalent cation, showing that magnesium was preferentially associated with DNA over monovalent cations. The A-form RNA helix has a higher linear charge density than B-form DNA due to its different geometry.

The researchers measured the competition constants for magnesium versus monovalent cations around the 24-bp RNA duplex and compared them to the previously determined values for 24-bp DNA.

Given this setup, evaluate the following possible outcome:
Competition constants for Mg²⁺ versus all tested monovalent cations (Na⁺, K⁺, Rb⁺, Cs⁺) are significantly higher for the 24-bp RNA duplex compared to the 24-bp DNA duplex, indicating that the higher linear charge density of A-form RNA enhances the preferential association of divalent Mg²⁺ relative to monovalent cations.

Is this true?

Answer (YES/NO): NO